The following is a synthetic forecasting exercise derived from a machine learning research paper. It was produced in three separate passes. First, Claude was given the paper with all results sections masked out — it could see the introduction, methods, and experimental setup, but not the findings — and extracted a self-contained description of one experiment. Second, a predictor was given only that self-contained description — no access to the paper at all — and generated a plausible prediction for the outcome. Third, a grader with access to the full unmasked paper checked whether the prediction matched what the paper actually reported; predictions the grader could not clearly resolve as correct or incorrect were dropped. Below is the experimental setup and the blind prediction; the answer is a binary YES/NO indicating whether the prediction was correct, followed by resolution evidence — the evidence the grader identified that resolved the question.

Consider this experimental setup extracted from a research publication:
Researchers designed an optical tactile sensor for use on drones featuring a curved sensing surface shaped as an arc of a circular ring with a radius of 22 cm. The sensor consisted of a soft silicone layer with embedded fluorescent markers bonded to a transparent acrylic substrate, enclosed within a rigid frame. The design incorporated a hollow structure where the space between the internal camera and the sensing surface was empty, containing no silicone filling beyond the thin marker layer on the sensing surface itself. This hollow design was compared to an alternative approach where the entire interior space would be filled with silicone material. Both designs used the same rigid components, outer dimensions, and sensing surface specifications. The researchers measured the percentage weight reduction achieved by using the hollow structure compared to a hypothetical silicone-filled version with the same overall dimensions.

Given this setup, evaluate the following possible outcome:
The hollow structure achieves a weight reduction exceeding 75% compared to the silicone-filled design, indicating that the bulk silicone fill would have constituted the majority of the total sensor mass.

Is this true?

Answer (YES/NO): NO